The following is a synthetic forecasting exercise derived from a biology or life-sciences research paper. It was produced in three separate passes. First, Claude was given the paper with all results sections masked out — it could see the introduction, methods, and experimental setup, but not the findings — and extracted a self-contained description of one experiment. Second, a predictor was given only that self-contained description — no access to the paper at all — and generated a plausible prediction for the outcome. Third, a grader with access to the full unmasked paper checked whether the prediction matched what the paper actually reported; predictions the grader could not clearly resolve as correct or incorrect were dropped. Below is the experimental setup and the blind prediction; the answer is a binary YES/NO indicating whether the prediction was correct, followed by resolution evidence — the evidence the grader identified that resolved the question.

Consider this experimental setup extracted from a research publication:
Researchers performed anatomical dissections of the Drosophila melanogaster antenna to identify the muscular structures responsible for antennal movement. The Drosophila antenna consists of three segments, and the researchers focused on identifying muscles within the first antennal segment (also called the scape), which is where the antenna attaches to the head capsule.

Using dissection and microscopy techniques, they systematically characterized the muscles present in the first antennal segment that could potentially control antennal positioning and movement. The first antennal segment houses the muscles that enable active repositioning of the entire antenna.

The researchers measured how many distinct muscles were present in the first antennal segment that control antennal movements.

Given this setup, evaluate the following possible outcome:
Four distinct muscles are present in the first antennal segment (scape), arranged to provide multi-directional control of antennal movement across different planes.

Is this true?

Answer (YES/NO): YES